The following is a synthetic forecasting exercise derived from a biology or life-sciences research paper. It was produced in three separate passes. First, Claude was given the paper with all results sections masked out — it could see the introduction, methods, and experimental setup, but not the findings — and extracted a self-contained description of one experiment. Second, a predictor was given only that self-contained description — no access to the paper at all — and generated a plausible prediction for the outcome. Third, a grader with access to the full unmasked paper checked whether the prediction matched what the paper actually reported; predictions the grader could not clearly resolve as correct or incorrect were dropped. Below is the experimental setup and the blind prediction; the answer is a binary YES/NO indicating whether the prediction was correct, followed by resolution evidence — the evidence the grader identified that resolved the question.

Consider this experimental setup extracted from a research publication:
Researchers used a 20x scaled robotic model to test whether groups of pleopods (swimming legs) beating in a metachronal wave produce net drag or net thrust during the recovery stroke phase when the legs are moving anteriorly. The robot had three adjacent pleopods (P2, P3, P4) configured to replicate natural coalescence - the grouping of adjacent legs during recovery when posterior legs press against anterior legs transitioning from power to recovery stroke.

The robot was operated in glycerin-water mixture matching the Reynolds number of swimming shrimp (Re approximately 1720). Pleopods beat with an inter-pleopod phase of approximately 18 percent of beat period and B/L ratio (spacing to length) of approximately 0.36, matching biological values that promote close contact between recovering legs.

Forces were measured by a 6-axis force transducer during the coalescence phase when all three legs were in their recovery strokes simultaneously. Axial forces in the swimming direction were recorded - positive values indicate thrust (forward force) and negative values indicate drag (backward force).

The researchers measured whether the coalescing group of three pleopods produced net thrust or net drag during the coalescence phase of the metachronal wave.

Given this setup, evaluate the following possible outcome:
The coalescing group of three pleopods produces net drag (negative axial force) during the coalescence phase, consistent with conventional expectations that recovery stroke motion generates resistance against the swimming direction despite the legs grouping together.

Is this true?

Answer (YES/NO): NO